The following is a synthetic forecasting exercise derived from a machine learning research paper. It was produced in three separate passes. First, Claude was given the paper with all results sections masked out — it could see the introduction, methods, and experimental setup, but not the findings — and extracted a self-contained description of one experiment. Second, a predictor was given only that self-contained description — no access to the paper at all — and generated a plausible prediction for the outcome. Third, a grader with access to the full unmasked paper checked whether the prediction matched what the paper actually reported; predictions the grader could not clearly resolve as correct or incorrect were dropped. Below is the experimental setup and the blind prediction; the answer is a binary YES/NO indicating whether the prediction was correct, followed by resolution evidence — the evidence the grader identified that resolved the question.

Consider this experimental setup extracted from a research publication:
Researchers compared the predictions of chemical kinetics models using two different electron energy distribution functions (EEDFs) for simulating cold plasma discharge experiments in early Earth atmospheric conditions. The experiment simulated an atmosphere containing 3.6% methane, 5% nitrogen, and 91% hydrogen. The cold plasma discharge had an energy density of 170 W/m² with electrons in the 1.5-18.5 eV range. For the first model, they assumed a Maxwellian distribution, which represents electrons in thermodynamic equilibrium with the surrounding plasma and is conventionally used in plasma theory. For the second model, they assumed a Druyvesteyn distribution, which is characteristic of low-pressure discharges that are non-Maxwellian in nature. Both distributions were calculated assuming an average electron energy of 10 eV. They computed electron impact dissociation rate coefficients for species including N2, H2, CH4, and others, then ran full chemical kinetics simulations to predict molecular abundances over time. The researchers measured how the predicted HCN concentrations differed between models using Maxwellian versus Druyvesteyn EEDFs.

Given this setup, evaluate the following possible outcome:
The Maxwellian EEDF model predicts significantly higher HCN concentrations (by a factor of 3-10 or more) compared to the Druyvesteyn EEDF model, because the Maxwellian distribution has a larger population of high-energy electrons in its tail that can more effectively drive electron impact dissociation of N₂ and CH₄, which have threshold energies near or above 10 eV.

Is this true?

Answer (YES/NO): NO